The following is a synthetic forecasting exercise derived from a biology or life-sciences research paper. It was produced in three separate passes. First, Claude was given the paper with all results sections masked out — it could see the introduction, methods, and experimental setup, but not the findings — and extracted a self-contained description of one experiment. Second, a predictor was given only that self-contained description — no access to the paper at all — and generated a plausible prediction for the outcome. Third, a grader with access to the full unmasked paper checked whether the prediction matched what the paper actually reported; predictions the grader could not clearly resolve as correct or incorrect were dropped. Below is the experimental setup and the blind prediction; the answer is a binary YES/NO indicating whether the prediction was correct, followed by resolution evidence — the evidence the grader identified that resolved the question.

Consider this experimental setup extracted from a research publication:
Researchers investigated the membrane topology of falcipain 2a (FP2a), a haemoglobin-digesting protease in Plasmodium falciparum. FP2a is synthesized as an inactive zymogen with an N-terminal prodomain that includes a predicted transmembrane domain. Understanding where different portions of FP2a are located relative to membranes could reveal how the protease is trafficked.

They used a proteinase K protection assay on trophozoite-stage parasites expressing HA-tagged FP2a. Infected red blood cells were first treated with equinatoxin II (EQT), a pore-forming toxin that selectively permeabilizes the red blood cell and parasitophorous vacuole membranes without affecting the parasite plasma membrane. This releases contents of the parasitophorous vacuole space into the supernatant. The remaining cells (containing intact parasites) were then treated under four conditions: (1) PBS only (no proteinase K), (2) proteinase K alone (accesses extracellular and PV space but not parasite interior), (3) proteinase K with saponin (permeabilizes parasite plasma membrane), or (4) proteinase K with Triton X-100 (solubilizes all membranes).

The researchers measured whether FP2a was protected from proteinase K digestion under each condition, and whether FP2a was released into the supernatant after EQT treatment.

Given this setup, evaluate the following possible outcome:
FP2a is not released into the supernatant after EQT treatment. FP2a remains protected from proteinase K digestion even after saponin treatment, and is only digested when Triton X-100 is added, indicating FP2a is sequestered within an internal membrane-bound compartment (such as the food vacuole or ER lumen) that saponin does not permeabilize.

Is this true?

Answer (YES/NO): NO